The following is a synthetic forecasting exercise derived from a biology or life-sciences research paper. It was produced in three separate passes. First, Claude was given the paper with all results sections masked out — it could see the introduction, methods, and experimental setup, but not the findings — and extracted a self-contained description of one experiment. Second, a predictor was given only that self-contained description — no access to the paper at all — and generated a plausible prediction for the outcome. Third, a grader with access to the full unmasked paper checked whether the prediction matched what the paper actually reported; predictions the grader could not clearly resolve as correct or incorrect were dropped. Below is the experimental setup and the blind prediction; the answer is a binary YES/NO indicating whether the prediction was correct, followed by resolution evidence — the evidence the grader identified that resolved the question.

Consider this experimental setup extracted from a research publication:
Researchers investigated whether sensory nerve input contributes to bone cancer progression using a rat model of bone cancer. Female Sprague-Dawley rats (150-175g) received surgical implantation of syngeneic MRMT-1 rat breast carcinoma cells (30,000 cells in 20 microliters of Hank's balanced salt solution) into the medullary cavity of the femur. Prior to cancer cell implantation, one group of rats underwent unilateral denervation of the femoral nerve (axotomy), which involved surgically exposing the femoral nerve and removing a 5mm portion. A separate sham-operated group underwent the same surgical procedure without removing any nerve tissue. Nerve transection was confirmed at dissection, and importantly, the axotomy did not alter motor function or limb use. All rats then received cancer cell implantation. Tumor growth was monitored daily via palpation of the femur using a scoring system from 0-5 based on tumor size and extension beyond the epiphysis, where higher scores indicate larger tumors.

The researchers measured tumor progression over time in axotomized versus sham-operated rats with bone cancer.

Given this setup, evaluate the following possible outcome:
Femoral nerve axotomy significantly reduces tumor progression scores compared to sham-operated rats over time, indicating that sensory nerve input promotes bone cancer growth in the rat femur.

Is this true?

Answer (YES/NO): YES